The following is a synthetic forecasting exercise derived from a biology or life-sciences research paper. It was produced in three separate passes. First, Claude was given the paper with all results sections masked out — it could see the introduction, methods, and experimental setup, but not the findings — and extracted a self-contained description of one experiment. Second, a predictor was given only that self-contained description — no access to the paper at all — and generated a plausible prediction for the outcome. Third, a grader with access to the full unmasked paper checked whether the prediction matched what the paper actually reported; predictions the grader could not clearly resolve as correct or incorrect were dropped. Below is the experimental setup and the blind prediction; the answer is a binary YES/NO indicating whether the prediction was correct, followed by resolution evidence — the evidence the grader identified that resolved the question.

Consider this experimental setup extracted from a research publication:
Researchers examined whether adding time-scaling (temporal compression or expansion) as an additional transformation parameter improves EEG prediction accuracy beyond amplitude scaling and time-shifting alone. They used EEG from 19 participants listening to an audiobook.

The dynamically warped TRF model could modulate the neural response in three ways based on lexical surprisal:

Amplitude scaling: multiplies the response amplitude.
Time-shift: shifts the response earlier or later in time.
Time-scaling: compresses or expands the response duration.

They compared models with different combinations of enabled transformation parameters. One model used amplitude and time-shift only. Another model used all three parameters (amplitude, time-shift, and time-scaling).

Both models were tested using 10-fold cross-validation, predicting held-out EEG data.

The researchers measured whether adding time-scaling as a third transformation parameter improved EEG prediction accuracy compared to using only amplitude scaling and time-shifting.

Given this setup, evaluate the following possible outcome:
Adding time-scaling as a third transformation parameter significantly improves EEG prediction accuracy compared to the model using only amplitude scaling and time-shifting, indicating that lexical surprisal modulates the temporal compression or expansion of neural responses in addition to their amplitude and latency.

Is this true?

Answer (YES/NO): NO